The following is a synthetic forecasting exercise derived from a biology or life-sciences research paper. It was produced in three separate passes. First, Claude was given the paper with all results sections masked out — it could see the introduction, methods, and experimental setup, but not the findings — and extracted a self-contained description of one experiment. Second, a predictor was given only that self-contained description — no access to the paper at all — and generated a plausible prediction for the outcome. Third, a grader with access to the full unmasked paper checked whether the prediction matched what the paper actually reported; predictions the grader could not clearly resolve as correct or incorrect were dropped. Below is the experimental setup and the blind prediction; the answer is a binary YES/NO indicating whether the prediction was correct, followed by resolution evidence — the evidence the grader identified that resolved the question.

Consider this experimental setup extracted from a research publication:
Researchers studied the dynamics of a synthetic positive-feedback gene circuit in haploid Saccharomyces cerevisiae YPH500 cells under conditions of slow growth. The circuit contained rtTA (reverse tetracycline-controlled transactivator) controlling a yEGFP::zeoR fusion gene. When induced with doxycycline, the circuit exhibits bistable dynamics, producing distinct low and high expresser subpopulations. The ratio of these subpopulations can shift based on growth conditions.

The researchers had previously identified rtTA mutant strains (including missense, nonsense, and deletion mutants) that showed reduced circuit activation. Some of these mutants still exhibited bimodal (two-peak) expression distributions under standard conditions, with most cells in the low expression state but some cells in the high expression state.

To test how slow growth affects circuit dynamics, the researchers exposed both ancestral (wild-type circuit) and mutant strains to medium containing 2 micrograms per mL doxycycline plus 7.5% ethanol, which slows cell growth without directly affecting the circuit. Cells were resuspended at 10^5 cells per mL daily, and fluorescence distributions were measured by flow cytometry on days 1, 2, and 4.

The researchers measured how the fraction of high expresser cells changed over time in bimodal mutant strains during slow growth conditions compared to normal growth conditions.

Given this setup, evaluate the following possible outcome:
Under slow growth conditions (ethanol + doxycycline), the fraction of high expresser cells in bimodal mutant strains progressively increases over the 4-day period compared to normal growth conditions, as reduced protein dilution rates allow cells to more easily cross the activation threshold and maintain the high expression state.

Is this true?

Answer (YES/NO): YES